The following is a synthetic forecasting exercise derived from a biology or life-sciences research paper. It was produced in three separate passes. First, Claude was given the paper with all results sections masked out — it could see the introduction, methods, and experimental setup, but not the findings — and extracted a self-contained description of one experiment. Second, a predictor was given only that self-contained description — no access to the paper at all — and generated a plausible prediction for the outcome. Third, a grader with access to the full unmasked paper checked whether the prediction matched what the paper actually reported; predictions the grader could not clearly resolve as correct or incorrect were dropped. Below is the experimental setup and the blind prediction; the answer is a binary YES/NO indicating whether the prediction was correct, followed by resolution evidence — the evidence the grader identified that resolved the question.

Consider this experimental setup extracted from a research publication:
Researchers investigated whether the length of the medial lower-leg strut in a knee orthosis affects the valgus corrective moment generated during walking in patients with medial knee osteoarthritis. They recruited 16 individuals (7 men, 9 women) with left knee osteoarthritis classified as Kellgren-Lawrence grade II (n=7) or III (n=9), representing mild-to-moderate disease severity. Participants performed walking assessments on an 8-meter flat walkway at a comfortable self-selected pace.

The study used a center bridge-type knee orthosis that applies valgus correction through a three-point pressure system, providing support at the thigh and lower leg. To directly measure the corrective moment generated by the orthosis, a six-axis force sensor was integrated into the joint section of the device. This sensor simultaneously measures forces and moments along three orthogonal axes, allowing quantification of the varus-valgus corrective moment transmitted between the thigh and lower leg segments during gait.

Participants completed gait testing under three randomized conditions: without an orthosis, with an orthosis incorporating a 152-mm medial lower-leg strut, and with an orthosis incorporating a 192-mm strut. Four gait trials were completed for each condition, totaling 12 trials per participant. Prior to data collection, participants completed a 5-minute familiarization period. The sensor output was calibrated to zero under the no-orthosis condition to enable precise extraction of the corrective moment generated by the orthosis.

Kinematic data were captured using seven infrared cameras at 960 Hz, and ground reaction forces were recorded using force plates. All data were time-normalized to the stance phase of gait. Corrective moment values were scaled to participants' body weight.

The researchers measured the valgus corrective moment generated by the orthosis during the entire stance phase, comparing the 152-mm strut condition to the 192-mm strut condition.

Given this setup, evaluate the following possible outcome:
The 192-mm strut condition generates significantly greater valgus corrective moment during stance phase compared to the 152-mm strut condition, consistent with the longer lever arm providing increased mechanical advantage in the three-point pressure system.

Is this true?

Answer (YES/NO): YES